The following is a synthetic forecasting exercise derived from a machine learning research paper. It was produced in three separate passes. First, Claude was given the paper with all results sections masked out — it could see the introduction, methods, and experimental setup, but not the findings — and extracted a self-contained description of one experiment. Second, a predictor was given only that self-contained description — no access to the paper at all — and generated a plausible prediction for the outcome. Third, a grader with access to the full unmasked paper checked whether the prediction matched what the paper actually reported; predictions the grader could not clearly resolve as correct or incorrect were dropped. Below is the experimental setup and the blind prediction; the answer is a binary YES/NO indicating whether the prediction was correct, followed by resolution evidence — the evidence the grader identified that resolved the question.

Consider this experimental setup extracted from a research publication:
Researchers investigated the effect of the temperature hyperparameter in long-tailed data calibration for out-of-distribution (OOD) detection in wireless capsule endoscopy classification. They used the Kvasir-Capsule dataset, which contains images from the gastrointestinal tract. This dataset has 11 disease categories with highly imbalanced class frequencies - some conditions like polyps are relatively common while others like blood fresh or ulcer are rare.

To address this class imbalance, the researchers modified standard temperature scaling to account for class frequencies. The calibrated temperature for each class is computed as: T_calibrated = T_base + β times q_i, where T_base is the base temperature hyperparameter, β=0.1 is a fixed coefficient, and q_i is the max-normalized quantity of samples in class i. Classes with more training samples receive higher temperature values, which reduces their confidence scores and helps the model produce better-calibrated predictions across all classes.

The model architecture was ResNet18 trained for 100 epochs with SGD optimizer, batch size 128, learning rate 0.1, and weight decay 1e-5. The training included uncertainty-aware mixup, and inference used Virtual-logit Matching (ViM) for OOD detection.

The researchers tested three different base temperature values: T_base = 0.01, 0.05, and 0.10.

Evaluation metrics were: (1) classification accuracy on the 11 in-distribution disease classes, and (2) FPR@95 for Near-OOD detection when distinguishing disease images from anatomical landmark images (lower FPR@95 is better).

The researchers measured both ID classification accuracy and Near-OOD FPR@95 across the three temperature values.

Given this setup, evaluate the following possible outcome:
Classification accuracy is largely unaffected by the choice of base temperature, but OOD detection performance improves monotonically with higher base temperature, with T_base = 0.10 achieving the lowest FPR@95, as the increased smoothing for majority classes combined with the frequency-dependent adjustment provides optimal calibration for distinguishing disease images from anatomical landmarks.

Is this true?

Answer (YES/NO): NO